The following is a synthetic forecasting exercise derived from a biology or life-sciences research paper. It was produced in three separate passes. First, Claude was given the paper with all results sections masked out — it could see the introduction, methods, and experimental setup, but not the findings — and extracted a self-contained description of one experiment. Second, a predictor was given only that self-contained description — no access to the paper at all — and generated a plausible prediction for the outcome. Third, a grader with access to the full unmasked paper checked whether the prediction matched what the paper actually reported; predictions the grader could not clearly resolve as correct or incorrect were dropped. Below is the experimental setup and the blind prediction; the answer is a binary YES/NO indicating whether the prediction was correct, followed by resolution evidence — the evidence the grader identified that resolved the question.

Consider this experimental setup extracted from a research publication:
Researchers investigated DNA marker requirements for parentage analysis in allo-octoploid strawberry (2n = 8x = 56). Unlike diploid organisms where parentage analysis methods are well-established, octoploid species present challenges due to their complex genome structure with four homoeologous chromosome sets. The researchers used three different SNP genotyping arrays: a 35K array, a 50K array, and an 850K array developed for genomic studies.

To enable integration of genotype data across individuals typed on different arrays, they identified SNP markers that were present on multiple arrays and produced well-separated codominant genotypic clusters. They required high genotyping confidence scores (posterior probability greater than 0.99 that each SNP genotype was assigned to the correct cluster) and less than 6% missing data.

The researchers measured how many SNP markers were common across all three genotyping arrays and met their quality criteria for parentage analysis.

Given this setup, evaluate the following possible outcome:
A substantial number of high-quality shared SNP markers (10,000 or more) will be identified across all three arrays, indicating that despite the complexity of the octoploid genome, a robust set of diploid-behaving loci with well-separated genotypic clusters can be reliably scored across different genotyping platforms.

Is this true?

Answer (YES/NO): NO